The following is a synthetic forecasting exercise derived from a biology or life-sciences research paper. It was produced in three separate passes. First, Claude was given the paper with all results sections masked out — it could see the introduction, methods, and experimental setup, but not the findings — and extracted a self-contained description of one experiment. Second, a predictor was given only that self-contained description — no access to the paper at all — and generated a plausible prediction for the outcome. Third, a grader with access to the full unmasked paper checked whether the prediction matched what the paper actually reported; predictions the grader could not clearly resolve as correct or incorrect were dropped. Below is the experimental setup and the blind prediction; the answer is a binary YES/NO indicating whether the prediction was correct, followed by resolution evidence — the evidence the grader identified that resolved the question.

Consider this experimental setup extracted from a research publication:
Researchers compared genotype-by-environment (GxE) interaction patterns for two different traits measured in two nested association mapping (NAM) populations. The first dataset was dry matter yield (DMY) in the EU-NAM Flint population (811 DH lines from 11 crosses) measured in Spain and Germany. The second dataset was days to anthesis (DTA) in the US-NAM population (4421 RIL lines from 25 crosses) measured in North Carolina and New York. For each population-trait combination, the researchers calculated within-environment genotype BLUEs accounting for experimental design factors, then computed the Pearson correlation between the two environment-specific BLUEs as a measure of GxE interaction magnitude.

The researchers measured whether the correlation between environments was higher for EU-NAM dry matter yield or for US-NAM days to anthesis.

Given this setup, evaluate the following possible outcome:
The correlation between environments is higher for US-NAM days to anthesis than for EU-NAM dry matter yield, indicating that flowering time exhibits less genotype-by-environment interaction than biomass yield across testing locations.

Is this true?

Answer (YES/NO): NO